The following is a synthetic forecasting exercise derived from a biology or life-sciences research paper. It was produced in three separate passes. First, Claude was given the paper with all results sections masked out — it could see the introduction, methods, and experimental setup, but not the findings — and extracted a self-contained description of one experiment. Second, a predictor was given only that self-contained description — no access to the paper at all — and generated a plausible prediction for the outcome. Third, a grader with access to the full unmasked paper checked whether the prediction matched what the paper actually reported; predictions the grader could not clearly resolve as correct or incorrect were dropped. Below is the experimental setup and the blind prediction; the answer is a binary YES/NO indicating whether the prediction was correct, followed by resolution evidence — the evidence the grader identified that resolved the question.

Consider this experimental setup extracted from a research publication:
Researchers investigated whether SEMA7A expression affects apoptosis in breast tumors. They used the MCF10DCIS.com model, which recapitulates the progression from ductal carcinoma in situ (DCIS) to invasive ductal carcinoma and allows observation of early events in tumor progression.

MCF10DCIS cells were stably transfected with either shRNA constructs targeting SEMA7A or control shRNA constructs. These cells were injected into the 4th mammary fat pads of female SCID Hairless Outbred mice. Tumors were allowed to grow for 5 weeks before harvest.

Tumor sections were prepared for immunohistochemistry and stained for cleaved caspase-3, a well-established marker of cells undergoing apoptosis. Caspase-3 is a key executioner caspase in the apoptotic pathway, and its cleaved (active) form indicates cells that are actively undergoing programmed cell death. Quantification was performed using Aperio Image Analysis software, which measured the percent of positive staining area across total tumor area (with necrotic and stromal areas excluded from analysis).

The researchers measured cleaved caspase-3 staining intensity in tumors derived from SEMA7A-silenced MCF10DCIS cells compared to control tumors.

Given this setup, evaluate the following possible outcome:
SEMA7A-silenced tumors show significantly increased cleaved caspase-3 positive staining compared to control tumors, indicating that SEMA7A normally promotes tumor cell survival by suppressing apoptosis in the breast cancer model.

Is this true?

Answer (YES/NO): YES